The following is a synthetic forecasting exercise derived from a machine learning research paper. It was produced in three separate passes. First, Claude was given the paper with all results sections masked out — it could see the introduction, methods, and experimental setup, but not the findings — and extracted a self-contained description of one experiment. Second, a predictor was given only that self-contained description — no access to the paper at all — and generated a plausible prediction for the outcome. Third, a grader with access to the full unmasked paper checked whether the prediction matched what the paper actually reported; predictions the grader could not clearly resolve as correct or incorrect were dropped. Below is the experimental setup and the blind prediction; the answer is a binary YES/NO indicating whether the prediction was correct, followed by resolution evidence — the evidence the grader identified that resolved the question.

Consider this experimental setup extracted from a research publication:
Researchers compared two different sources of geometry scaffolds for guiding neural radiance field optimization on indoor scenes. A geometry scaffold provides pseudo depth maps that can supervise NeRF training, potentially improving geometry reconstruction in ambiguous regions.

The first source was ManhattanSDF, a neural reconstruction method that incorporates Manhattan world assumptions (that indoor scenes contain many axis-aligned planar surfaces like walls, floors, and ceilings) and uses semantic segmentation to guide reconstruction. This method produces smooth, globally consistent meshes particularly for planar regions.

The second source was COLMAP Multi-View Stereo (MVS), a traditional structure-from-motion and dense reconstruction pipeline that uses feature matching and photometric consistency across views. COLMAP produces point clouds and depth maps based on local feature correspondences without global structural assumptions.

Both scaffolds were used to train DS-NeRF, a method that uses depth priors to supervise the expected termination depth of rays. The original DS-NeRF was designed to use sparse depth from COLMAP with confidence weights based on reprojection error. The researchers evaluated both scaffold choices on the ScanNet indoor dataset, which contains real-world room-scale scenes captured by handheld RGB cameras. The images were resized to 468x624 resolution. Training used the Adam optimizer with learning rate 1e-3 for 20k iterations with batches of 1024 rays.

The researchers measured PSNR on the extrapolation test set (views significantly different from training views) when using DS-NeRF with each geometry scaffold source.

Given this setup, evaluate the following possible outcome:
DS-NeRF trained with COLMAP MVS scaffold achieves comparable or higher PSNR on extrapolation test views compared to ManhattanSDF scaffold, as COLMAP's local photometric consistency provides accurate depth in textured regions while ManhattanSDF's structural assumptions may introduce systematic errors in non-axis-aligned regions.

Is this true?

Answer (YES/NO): NO